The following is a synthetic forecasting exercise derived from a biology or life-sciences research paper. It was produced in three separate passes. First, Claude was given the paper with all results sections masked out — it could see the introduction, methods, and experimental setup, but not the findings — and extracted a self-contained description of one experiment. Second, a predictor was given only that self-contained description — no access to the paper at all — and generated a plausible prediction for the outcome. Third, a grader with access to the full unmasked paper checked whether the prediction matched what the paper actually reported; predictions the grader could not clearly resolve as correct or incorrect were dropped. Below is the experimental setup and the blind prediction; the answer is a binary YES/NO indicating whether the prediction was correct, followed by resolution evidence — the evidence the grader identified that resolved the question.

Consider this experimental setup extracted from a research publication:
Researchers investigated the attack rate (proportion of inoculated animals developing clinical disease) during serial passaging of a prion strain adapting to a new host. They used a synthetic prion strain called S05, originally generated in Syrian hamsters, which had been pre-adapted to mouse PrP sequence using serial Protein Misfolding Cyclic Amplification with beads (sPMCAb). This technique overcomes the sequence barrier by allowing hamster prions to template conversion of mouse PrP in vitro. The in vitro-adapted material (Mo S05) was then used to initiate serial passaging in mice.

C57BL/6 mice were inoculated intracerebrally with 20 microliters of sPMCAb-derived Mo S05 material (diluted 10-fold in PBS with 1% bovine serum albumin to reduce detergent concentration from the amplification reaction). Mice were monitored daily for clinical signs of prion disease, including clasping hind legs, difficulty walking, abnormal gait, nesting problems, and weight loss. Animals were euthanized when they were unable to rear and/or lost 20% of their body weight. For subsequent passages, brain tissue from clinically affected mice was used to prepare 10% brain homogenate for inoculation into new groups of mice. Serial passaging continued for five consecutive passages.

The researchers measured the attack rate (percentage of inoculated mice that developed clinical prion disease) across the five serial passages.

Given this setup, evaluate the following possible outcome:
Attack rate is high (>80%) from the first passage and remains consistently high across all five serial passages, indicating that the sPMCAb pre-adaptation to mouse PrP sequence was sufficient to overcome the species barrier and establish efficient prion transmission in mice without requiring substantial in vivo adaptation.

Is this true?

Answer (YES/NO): NO